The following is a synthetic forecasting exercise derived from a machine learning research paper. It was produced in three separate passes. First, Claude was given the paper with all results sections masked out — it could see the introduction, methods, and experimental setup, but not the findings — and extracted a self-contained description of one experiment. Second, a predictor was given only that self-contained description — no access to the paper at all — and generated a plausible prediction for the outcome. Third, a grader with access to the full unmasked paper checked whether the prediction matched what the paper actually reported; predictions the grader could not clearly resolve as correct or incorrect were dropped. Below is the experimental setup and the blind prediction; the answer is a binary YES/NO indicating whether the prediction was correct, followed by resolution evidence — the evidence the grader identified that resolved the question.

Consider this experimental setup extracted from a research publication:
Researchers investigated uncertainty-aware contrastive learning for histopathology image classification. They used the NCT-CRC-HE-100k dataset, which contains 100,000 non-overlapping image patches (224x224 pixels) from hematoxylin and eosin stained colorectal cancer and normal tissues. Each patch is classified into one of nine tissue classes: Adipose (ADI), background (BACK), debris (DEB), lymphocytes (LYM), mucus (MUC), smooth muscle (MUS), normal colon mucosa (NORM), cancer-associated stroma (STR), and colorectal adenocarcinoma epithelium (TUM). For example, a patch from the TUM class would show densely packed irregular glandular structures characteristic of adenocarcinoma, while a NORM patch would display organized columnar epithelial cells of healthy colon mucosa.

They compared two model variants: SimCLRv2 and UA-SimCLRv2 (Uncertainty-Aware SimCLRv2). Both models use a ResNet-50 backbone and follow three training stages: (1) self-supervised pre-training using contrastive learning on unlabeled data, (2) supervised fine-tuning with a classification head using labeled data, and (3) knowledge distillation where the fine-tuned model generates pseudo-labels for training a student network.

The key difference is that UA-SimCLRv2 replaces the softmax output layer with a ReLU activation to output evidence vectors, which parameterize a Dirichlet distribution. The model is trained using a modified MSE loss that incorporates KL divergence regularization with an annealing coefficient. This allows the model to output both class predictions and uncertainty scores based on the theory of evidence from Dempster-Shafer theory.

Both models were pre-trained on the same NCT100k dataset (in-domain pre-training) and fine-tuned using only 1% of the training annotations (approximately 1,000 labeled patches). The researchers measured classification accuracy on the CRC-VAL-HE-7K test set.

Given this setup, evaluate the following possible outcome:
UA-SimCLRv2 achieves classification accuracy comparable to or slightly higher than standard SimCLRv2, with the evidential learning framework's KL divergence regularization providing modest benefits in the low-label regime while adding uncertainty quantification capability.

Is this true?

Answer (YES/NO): NO